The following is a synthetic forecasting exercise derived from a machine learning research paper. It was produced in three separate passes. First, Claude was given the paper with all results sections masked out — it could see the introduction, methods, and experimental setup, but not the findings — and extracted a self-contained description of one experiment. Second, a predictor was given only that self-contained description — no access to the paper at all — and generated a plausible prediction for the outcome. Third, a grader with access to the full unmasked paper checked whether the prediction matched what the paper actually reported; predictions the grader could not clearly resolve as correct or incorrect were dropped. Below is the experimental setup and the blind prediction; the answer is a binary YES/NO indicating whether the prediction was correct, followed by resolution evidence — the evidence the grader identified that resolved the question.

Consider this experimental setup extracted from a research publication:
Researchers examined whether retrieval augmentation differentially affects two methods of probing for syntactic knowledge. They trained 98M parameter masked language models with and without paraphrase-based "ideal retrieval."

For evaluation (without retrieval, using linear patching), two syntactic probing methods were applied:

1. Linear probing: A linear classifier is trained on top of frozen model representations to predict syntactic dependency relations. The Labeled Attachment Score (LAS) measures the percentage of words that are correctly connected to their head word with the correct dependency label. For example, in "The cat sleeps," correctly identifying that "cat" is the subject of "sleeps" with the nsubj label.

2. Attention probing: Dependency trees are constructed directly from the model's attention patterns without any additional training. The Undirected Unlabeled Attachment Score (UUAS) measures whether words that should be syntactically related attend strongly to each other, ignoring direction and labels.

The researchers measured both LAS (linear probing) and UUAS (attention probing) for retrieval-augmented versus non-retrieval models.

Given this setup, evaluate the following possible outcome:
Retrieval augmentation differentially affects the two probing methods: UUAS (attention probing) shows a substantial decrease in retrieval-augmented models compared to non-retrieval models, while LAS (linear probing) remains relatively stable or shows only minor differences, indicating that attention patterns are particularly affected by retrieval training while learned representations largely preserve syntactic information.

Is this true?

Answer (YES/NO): NO